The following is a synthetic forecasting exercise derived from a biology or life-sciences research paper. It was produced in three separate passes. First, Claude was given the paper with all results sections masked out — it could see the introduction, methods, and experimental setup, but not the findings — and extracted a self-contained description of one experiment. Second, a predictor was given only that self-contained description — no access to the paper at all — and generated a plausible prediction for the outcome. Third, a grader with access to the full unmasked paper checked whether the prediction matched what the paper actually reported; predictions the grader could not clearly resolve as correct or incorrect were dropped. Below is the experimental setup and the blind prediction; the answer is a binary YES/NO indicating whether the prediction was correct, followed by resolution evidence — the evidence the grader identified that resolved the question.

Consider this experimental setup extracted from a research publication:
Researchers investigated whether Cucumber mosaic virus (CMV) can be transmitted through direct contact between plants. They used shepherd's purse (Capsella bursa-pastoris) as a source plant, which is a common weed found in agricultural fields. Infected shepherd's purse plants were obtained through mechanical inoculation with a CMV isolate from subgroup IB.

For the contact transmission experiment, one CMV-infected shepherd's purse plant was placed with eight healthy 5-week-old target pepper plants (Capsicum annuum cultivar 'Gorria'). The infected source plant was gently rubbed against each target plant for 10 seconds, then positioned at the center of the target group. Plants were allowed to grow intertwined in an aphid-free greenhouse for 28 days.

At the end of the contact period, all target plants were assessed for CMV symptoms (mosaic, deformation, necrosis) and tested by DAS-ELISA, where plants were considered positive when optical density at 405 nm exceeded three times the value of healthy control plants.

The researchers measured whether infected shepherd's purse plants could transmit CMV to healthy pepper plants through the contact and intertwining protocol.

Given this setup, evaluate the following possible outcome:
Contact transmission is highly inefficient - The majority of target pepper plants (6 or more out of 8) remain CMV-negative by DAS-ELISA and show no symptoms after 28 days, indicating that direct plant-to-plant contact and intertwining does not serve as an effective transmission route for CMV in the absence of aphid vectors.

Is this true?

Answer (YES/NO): NO